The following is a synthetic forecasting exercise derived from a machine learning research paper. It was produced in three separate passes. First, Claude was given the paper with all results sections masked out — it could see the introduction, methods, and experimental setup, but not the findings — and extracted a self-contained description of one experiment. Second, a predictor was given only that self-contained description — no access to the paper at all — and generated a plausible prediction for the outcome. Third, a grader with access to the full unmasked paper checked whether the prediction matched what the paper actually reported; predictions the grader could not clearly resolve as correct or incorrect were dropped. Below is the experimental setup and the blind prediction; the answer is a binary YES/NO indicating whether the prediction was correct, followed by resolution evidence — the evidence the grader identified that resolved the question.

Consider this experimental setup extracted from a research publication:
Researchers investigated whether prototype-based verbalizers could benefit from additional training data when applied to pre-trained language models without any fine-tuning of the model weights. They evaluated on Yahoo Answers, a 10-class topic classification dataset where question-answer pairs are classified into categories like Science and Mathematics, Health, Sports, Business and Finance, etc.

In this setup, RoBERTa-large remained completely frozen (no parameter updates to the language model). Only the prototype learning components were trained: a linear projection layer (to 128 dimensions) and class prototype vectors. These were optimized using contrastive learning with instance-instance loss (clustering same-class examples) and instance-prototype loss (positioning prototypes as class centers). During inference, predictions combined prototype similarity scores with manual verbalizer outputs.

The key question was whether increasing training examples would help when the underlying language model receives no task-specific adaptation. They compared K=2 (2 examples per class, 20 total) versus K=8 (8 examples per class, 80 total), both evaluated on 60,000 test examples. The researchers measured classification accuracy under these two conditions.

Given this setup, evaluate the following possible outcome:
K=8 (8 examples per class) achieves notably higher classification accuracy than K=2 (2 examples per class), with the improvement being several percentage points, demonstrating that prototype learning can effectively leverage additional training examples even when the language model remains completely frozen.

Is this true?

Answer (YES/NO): YES